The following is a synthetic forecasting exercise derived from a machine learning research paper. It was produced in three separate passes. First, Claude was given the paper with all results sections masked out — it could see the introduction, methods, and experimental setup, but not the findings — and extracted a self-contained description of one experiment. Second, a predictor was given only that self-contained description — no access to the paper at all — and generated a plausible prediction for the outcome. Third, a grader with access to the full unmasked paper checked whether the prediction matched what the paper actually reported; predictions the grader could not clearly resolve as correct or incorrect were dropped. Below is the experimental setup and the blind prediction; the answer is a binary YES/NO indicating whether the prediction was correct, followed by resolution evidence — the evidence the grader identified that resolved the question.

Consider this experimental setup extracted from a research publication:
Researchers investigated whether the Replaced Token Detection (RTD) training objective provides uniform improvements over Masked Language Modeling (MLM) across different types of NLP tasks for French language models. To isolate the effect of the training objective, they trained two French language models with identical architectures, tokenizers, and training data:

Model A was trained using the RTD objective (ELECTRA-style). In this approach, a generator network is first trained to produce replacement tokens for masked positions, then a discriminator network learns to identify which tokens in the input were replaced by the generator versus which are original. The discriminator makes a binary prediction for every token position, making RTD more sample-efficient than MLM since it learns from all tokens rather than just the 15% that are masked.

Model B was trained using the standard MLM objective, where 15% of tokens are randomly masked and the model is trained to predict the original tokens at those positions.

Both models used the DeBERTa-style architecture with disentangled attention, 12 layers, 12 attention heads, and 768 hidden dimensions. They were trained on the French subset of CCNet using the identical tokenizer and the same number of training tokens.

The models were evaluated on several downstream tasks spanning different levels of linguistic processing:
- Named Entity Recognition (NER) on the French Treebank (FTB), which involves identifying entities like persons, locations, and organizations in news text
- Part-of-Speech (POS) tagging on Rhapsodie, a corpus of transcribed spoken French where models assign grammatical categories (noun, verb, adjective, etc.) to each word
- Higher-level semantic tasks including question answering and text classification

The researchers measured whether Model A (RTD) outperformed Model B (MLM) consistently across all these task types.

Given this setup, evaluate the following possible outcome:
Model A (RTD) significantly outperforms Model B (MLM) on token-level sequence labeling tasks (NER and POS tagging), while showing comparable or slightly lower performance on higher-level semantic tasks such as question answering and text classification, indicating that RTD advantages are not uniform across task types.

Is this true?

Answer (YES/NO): NO